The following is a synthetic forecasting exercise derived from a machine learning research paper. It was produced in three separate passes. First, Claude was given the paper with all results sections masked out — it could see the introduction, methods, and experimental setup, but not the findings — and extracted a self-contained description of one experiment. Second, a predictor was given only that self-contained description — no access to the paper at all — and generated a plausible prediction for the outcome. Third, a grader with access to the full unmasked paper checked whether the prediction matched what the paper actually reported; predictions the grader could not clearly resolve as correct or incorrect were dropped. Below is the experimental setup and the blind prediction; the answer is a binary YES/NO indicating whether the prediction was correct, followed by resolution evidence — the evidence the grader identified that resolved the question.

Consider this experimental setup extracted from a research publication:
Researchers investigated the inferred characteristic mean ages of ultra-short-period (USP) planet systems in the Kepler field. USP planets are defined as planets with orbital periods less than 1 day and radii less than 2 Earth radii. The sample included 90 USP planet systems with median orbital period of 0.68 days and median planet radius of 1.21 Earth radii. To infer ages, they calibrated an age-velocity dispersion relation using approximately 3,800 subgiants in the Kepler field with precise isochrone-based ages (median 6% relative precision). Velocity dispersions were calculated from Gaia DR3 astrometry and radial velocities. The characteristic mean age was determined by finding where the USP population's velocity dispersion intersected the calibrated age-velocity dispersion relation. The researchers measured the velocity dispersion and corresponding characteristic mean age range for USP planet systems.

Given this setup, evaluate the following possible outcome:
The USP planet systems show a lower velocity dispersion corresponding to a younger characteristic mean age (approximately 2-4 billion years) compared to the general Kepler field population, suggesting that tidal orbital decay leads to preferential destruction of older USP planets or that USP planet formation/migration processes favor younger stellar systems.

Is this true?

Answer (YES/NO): NO